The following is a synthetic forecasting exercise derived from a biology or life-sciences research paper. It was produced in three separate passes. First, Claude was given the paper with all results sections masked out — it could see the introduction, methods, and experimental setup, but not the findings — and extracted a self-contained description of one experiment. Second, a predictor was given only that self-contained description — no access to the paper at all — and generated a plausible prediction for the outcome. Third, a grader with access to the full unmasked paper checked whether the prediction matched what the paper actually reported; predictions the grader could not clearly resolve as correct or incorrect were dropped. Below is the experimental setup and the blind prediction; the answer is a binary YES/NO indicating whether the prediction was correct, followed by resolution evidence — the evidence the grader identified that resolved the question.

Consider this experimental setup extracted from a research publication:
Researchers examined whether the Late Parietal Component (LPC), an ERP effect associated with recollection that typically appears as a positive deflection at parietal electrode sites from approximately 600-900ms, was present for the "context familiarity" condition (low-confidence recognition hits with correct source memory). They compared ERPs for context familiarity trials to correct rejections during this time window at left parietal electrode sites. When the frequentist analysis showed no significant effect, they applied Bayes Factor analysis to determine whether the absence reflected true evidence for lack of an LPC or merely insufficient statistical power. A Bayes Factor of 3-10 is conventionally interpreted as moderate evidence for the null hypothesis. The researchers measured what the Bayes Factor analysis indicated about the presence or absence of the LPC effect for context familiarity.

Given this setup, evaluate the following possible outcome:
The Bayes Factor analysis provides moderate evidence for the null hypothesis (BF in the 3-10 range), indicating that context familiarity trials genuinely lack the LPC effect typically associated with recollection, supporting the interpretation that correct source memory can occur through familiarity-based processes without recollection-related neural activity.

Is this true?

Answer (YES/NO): YES